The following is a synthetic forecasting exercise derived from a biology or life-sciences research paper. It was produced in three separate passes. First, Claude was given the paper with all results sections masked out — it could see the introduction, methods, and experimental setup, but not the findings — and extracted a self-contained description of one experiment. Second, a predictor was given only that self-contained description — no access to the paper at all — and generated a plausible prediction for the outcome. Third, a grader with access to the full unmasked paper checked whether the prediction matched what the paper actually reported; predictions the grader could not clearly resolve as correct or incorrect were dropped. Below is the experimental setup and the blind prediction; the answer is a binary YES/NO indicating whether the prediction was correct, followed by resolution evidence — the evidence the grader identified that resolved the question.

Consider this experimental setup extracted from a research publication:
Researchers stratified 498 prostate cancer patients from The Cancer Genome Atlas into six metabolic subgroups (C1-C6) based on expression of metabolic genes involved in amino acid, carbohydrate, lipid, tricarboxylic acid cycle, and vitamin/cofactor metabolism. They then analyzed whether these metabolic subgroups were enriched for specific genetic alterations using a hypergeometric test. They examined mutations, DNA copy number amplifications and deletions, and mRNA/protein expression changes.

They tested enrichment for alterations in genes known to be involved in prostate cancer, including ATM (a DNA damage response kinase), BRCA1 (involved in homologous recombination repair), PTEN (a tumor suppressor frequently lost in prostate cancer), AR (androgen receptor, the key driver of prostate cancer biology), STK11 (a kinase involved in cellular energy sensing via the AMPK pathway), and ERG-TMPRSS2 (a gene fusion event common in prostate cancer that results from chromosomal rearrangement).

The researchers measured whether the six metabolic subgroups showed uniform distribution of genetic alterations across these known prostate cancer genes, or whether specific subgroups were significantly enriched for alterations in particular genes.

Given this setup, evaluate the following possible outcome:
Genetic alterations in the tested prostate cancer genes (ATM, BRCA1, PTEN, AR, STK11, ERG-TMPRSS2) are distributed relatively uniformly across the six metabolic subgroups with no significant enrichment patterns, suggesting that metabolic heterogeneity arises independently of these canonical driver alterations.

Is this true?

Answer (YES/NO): NO